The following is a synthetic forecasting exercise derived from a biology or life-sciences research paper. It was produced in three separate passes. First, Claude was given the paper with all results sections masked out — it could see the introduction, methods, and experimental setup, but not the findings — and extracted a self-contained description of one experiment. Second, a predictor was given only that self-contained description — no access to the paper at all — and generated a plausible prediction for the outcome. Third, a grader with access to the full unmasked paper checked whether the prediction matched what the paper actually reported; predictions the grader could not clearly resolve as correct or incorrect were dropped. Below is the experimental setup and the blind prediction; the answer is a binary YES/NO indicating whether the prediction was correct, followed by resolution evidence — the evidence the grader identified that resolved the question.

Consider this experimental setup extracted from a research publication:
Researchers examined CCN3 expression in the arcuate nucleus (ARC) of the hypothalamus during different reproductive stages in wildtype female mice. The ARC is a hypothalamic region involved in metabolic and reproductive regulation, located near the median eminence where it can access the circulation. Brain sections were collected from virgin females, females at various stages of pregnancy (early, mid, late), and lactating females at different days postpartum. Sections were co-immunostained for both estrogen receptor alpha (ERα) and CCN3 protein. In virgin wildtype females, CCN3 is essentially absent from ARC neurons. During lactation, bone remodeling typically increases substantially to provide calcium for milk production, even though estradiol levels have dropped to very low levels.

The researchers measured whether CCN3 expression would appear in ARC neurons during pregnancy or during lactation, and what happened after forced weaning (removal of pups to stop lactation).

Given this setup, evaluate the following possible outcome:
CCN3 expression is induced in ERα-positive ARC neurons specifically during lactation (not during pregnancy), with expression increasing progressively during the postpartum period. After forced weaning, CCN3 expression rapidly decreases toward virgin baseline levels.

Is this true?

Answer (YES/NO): NO